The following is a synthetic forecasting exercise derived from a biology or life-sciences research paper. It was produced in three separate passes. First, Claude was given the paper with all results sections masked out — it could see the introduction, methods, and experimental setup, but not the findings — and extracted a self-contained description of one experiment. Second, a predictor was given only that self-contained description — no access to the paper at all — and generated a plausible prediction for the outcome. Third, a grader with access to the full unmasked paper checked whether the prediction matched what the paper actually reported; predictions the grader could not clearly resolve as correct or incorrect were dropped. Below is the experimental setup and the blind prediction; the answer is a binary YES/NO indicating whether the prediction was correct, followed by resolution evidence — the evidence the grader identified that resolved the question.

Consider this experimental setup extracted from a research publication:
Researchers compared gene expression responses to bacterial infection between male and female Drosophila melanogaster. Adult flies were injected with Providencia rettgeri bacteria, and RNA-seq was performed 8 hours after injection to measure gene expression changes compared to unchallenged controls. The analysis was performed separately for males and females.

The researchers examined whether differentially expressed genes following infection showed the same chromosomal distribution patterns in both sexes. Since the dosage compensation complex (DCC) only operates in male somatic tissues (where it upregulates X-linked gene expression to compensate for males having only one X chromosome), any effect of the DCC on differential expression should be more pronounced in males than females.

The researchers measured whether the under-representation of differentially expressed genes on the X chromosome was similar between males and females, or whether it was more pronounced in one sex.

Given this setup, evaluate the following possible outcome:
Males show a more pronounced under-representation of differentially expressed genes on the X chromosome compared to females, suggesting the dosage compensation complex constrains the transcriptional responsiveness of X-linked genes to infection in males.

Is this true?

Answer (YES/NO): NO